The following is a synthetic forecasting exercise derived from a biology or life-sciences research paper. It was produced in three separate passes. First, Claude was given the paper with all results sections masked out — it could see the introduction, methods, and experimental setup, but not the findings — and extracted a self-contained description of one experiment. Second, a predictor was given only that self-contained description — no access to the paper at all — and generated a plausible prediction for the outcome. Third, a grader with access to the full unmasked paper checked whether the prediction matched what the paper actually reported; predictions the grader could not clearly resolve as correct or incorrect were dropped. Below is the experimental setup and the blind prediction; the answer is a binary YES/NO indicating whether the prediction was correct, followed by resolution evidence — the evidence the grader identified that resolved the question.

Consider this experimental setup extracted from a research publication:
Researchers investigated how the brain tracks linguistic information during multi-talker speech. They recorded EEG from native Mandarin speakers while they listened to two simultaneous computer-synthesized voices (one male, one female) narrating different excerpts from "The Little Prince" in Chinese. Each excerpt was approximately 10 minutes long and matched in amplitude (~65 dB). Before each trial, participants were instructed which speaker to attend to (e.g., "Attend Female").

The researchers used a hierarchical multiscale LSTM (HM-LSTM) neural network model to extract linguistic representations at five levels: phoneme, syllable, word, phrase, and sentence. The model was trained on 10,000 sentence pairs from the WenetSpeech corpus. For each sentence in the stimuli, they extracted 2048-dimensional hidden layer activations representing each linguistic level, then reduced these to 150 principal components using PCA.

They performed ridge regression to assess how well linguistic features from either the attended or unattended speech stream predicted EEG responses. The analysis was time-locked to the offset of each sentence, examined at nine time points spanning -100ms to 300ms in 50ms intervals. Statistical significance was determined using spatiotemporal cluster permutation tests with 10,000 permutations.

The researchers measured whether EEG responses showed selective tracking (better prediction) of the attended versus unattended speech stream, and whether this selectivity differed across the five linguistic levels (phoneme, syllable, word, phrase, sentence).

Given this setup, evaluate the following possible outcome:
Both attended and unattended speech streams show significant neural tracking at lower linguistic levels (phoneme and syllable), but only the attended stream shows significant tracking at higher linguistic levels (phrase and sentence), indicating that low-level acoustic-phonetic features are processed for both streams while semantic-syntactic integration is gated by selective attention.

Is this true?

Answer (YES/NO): NO